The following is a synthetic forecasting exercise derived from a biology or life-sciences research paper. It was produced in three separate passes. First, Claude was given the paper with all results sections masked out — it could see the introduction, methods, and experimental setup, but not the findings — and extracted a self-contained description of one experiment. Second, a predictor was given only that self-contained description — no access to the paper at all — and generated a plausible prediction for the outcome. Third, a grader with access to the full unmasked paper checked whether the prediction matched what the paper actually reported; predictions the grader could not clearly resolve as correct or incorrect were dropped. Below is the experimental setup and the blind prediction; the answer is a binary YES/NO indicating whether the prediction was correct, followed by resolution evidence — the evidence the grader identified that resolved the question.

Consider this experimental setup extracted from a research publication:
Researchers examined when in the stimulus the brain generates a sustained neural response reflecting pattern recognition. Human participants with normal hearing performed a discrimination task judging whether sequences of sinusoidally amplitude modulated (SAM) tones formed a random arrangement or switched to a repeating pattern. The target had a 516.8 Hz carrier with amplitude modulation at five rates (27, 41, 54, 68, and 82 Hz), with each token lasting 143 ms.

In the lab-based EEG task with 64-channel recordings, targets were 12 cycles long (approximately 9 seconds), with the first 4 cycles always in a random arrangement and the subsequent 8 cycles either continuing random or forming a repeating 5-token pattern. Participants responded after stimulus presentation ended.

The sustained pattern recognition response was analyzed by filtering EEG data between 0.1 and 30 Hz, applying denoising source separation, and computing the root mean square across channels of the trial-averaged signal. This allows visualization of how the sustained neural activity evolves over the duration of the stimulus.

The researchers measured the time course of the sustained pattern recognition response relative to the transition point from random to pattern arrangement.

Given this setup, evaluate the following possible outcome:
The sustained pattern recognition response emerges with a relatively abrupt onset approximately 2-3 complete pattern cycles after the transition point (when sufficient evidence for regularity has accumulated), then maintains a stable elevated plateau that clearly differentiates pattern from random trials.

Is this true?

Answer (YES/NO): NO